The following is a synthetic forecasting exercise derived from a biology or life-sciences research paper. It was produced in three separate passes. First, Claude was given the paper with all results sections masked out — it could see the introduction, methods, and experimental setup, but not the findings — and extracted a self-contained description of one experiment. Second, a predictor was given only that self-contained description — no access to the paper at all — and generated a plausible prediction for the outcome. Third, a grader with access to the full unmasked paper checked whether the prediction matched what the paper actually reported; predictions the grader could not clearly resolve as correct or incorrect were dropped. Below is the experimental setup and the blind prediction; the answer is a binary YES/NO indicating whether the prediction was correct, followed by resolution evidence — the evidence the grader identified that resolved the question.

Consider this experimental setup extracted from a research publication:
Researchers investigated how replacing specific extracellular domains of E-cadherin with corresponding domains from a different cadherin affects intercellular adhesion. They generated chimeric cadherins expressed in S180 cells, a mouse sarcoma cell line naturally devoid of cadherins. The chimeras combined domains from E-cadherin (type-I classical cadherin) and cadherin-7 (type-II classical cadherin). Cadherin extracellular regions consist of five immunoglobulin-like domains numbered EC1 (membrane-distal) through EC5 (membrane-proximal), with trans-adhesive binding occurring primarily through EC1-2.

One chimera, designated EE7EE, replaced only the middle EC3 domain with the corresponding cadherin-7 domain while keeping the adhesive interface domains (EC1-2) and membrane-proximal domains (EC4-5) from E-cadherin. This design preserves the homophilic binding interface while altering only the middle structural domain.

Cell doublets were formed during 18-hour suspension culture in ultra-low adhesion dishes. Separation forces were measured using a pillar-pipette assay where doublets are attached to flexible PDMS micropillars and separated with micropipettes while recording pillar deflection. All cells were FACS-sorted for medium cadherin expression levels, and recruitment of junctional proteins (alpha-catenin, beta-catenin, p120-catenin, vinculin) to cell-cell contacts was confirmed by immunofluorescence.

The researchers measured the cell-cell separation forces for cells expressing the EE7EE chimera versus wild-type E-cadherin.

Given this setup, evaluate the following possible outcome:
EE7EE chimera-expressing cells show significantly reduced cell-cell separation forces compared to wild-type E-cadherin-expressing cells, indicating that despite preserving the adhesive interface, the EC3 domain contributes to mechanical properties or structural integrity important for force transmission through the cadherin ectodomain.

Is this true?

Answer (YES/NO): YES